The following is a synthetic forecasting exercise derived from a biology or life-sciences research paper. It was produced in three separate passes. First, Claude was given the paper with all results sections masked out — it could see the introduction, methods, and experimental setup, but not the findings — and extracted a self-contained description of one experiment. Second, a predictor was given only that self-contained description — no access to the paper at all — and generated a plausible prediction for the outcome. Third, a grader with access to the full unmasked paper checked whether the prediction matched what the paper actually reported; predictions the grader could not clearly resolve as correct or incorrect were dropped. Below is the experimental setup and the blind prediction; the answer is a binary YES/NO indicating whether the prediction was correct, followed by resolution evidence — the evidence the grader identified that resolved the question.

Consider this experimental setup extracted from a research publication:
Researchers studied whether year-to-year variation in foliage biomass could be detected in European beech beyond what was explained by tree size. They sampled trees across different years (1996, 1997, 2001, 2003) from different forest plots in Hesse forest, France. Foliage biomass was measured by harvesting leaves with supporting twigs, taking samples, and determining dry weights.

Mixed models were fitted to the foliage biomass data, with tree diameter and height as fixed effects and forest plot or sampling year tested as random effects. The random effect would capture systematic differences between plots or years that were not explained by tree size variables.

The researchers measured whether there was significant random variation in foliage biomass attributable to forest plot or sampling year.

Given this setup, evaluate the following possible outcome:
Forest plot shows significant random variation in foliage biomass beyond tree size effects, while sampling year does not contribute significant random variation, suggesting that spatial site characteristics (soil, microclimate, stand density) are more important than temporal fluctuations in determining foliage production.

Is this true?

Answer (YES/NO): NO